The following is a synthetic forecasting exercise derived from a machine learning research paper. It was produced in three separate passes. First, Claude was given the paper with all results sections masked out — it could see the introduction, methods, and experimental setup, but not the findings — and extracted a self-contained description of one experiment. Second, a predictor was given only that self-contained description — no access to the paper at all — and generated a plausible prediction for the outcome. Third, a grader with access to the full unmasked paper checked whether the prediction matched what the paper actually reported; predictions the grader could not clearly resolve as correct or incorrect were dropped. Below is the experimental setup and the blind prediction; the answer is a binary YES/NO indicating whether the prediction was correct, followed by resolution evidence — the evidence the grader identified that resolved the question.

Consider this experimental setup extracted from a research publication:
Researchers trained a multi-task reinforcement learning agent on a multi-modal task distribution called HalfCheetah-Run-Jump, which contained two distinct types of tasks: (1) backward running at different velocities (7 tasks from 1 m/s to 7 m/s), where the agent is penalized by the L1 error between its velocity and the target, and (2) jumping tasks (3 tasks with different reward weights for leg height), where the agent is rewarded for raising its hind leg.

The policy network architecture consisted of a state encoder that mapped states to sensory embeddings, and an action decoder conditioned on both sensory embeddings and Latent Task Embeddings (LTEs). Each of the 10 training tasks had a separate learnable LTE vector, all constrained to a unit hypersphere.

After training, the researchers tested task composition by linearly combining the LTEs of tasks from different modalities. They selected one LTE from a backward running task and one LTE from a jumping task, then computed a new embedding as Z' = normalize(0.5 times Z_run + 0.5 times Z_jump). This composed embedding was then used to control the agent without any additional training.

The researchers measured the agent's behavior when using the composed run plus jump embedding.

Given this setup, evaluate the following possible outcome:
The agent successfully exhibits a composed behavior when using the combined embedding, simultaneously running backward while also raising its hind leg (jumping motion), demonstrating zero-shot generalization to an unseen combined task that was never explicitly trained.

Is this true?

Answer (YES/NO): YES